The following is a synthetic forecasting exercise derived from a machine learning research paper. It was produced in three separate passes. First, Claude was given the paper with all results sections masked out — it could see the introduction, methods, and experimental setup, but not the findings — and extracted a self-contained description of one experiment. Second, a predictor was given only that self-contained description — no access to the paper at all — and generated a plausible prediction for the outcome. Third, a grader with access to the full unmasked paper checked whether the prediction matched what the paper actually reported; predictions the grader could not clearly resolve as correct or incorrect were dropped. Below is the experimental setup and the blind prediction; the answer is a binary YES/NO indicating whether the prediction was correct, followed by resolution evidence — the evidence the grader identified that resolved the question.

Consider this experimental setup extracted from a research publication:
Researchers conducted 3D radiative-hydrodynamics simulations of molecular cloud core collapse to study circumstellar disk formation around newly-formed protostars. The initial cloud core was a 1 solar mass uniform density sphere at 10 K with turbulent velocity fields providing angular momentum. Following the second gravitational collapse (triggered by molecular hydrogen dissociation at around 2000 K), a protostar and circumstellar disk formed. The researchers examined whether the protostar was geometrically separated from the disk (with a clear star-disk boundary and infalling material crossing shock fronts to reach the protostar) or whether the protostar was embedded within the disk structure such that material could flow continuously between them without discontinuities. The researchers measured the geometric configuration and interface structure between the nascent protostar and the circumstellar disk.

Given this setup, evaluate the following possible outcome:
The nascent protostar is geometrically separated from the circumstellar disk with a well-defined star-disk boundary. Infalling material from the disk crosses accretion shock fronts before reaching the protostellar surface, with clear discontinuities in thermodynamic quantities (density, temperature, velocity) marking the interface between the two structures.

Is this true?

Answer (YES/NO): NO